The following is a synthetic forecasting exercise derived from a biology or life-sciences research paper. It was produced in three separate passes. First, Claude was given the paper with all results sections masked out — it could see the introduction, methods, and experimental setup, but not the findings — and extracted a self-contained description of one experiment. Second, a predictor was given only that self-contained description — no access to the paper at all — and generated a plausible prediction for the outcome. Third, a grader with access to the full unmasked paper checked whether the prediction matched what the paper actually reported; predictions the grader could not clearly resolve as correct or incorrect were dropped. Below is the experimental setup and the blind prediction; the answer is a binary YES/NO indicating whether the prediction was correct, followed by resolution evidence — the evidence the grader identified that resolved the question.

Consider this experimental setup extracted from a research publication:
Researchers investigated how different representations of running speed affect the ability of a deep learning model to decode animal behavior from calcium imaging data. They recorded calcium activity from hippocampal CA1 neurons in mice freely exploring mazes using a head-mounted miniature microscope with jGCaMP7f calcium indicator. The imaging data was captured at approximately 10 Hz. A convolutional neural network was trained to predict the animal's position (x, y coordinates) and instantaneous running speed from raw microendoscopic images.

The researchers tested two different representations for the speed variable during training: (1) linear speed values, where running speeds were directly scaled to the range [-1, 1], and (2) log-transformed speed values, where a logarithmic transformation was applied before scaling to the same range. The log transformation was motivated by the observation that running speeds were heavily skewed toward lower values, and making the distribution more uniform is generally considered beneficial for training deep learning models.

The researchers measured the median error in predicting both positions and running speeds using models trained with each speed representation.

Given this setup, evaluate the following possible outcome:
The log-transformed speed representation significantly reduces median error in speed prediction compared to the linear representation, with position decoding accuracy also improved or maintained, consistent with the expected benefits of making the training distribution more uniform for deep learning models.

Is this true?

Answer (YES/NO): NO